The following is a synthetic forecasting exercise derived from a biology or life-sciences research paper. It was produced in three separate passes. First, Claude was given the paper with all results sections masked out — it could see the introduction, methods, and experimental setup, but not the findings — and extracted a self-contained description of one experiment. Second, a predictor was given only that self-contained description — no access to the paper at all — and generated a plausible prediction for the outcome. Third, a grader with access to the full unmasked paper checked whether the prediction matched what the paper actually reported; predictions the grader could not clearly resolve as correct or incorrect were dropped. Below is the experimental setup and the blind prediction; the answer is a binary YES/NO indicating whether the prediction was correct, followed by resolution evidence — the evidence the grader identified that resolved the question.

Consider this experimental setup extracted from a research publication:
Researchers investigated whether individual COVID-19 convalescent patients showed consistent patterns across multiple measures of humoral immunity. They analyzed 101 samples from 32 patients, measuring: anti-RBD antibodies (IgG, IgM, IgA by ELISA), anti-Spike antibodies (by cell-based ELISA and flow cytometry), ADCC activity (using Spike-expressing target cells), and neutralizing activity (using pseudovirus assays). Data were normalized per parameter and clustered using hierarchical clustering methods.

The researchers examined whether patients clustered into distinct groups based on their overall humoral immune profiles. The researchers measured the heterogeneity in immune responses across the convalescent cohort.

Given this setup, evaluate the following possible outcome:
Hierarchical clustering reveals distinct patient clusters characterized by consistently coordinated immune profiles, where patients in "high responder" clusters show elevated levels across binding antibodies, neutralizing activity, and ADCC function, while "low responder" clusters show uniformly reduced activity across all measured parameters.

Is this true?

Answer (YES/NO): NO